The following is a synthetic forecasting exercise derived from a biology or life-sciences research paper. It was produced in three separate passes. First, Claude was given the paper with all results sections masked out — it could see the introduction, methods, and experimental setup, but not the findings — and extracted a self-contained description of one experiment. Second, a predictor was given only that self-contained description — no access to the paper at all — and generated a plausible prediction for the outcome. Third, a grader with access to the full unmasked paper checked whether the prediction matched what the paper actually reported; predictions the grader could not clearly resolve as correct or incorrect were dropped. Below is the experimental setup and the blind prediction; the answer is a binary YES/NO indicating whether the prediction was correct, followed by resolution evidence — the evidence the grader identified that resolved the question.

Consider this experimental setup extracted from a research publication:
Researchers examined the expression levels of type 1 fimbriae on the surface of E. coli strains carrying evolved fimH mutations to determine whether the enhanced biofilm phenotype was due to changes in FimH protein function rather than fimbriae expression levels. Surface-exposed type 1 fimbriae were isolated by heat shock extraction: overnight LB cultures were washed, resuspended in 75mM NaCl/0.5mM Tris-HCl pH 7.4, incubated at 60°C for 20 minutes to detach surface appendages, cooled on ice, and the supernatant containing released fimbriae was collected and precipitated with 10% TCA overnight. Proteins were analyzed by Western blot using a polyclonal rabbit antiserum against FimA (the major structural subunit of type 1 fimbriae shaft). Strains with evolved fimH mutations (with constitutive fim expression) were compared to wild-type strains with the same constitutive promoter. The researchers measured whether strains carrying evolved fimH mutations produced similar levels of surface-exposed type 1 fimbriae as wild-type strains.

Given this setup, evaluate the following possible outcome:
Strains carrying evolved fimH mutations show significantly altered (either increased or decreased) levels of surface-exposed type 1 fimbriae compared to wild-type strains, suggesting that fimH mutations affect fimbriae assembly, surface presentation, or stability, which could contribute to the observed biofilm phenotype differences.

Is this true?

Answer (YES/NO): NO